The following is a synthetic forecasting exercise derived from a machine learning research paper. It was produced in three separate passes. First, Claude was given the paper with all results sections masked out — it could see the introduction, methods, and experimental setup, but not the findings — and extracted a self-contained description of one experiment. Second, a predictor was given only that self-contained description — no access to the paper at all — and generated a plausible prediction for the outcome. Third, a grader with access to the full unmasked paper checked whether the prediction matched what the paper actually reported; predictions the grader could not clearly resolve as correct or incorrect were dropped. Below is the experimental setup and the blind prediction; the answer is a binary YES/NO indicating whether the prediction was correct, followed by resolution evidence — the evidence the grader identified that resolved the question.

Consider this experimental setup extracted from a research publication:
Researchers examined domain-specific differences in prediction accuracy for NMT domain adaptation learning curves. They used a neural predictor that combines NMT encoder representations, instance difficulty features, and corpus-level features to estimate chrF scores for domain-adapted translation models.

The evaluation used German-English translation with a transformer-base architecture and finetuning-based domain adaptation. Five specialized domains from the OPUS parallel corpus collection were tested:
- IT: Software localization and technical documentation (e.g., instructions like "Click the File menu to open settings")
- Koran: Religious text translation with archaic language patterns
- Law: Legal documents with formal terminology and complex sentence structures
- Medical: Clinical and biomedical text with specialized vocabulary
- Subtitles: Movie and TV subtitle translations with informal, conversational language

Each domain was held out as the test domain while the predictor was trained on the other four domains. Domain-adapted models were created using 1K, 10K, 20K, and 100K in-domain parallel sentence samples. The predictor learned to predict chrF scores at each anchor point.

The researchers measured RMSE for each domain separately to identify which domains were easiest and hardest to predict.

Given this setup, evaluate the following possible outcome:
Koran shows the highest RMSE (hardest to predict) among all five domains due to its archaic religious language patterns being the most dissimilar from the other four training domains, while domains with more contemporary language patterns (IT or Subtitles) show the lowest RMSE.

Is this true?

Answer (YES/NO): NO